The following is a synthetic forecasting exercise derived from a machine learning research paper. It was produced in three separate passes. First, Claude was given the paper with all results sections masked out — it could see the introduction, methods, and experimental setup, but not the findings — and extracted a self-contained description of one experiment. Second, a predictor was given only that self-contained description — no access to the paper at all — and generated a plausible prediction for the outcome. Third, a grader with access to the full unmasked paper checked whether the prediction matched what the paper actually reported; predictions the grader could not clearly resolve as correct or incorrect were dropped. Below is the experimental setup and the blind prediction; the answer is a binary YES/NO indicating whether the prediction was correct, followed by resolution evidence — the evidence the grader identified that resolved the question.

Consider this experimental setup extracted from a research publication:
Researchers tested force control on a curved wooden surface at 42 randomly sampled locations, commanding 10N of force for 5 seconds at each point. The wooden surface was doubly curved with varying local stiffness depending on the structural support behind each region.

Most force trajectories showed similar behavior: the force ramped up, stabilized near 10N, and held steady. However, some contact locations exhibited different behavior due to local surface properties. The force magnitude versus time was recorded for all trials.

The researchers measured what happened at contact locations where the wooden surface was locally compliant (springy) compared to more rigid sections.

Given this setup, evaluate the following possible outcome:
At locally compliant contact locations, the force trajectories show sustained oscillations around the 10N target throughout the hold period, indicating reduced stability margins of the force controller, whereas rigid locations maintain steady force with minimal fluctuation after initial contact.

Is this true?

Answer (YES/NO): YES